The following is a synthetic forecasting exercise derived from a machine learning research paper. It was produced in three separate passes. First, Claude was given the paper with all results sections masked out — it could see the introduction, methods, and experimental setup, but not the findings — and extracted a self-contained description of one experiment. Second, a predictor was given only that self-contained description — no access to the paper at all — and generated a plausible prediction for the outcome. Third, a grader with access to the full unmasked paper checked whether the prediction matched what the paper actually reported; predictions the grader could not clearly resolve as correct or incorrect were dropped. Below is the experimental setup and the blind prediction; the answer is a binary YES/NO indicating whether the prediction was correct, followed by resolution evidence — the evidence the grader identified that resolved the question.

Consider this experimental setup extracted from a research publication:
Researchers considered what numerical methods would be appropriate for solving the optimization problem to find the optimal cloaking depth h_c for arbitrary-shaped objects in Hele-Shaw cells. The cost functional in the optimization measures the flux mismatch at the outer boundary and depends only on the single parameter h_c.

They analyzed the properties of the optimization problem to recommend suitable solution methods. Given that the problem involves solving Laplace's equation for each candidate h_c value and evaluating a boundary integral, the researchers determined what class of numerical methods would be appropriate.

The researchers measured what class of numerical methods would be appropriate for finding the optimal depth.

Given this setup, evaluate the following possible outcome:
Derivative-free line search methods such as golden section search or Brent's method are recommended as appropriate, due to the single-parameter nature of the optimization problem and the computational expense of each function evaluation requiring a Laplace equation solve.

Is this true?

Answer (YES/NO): NO